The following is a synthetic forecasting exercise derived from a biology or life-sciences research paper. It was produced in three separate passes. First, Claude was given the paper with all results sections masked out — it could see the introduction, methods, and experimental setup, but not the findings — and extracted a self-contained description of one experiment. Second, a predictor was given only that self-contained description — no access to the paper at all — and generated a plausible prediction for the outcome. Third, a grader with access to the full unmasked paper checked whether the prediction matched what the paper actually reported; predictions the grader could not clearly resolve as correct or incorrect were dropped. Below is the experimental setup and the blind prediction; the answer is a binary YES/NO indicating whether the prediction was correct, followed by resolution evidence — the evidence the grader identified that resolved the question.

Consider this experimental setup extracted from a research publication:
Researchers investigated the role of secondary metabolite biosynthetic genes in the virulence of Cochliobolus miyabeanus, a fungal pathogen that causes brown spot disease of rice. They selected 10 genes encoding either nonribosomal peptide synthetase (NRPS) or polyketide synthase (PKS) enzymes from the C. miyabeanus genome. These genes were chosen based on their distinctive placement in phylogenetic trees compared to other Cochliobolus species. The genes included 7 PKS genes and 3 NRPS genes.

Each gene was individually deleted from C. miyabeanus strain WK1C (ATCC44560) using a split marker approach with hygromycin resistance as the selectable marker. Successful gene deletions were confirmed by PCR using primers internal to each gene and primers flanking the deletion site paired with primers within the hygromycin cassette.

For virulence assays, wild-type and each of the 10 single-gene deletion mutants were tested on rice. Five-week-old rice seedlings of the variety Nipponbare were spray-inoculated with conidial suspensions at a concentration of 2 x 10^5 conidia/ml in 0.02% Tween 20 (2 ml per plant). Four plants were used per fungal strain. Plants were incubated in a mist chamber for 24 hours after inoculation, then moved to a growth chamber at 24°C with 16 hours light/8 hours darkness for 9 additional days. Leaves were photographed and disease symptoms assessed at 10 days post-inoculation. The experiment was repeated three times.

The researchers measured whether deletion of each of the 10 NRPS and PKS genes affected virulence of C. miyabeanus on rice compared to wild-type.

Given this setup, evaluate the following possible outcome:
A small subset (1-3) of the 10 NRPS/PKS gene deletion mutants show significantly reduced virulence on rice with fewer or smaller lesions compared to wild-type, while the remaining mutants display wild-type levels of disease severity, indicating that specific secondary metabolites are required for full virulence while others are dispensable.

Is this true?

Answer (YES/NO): NO